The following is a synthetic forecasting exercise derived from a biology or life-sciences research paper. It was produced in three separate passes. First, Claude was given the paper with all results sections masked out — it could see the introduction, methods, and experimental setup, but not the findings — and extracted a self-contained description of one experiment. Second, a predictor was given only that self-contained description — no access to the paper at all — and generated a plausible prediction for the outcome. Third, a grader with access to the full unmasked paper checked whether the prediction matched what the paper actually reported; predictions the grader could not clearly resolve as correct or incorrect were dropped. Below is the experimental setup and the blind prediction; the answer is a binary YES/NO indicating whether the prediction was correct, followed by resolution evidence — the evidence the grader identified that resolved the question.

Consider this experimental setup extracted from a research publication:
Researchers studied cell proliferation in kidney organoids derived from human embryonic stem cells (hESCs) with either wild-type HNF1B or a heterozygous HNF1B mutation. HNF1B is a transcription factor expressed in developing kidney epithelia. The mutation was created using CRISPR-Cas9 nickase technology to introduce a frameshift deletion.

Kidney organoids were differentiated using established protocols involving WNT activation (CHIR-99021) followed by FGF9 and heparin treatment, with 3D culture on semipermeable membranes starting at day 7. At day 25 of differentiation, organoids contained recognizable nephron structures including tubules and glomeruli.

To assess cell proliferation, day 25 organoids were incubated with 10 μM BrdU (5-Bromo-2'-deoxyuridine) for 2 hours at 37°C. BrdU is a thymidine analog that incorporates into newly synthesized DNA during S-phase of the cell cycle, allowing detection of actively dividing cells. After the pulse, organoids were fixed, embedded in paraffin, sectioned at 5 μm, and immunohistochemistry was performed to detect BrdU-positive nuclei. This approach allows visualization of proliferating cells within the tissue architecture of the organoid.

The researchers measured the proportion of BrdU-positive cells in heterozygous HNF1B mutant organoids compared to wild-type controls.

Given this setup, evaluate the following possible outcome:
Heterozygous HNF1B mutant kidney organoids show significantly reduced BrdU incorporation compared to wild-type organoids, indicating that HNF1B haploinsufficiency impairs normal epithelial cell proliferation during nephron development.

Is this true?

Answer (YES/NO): NO